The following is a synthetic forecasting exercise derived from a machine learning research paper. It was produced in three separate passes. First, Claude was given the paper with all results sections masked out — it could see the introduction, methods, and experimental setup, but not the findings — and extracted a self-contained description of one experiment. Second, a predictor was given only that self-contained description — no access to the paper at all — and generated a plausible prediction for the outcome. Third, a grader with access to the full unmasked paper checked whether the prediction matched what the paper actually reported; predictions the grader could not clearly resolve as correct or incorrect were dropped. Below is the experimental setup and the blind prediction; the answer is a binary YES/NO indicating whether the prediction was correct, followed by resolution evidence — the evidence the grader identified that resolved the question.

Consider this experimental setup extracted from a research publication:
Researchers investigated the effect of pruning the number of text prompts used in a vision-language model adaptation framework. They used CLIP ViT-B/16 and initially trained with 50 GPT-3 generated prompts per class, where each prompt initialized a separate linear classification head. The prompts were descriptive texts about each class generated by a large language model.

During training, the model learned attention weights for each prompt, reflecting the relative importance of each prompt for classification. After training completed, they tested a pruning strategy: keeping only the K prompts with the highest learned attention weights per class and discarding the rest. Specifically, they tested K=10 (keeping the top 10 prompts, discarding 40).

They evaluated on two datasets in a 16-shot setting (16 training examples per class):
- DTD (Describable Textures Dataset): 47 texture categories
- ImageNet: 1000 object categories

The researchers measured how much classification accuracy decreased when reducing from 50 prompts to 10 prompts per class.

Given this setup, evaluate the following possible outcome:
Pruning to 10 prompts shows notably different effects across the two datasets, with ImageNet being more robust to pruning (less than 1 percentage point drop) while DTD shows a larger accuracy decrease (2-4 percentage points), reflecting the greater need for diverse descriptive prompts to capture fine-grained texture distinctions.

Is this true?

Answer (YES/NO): NO